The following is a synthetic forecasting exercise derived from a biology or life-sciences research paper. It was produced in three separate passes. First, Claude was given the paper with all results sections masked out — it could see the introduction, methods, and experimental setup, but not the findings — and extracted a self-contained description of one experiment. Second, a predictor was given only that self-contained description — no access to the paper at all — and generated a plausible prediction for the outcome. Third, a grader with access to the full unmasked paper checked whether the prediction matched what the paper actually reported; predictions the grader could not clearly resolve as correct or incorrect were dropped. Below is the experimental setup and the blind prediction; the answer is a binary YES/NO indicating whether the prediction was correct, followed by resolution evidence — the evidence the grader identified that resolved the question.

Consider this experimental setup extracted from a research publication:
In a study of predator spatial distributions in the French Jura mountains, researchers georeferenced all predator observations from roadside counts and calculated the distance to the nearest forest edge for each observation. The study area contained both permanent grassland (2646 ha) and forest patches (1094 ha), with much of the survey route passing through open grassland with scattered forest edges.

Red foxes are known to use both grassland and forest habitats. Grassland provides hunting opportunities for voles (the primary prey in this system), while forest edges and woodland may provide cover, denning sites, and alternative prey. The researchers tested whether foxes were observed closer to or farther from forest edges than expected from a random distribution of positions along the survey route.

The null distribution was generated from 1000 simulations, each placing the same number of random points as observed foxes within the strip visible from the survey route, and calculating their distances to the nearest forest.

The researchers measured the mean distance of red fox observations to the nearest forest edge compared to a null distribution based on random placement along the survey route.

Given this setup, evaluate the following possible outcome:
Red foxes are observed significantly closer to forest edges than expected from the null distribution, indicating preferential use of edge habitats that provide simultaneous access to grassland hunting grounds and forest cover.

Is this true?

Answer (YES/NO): YES